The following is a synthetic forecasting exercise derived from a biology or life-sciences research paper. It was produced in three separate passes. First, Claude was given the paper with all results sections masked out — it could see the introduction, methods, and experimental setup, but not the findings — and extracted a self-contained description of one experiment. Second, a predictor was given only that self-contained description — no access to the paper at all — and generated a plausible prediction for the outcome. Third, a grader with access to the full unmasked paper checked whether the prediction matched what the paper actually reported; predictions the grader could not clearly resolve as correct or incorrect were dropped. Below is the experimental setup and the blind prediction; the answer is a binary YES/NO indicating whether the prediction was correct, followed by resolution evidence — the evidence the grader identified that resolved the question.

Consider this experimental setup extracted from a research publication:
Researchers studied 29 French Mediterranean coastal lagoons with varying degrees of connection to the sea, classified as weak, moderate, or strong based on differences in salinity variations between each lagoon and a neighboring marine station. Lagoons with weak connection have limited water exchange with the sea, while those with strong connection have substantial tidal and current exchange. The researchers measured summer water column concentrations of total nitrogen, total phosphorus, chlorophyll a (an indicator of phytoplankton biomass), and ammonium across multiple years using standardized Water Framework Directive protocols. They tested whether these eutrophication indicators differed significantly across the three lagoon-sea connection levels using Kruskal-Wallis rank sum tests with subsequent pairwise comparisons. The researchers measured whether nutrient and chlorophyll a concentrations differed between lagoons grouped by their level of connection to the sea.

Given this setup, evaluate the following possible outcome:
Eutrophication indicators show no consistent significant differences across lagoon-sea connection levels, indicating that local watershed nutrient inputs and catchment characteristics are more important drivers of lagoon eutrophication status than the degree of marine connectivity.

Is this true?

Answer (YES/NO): NO